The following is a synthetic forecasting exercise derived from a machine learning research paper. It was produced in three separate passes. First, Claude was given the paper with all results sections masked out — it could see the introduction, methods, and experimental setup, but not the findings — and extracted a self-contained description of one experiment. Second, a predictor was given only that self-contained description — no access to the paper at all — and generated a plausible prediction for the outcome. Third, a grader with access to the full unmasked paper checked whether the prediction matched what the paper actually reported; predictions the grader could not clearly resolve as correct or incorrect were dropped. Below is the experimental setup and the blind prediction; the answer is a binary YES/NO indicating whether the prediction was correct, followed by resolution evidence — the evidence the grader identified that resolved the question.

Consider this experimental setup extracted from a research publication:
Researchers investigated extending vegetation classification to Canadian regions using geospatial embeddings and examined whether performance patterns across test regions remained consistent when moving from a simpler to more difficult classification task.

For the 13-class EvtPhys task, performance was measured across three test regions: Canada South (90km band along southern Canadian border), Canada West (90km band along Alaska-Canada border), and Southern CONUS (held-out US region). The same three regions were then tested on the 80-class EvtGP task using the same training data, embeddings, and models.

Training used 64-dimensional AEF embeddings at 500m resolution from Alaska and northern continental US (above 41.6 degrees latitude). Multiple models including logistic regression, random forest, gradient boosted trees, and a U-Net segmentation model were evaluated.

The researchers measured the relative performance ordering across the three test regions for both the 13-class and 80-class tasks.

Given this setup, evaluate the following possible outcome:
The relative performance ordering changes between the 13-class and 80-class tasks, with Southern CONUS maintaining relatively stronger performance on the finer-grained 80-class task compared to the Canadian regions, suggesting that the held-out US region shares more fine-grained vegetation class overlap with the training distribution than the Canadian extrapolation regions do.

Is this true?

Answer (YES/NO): NO